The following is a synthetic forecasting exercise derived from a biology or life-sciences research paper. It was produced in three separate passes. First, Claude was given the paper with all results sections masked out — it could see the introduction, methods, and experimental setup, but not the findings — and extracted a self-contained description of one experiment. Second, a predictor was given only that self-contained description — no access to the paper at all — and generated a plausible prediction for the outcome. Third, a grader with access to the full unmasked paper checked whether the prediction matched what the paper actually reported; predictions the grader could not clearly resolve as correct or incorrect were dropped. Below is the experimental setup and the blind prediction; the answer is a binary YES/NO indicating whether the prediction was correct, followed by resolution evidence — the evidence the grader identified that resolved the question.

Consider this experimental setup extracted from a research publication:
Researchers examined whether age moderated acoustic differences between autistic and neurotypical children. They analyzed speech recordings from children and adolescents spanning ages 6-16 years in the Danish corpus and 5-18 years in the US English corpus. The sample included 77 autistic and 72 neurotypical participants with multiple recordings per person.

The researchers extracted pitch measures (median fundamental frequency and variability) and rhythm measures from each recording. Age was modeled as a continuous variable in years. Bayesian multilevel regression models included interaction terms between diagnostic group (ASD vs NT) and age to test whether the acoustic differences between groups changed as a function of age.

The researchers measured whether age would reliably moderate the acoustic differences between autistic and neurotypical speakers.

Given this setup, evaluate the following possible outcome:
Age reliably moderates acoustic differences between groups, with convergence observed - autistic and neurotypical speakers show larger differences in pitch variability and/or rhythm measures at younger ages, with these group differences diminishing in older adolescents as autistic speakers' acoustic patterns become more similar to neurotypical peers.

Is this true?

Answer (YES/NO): NO